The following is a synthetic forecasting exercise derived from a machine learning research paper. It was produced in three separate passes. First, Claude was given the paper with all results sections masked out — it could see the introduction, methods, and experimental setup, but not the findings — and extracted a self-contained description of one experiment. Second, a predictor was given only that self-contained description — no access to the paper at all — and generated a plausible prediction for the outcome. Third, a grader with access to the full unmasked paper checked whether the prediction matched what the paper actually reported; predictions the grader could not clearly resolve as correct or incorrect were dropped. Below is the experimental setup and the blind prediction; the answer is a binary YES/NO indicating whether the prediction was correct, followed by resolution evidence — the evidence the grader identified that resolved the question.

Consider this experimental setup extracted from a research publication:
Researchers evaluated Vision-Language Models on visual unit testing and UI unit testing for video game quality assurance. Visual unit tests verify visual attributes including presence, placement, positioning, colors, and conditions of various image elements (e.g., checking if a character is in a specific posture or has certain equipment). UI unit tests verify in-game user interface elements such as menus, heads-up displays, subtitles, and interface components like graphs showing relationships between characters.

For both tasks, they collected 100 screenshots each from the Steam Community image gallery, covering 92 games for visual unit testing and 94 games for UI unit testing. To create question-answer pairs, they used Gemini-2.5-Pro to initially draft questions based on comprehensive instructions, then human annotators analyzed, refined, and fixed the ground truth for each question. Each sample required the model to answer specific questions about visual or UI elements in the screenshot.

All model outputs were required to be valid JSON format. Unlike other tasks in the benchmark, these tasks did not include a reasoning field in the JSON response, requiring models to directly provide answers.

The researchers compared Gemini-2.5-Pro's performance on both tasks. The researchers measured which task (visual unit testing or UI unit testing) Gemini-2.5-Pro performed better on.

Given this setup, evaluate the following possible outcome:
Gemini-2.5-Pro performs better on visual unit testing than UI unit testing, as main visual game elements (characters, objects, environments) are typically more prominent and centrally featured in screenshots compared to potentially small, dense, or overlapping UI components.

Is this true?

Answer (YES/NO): YES